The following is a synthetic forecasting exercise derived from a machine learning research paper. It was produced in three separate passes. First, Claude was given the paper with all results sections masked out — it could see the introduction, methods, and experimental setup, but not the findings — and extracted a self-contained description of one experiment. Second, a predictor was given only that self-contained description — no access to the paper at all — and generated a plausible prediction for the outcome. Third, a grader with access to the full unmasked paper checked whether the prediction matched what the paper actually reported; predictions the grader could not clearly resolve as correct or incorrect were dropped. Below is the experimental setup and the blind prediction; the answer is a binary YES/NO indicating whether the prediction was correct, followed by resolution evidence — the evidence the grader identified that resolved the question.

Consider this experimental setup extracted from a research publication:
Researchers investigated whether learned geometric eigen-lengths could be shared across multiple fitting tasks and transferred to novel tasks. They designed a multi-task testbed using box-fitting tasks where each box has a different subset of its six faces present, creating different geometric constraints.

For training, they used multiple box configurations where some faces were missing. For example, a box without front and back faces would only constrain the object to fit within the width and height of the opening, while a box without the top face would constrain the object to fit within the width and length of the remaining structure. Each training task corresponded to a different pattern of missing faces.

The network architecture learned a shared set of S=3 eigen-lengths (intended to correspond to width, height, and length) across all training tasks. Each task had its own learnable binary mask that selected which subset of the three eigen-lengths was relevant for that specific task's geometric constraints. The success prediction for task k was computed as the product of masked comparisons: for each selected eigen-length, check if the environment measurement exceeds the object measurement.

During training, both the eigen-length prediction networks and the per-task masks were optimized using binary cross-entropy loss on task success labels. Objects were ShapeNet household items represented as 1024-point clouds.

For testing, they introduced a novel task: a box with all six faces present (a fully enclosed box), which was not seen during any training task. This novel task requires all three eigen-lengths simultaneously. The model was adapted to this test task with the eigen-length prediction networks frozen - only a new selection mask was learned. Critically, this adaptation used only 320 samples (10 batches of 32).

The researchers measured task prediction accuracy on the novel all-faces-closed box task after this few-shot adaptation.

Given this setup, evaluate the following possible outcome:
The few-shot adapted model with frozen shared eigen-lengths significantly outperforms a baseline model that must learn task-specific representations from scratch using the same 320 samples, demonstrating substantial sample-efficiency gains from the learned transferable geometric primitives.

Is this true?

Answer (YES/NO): YES